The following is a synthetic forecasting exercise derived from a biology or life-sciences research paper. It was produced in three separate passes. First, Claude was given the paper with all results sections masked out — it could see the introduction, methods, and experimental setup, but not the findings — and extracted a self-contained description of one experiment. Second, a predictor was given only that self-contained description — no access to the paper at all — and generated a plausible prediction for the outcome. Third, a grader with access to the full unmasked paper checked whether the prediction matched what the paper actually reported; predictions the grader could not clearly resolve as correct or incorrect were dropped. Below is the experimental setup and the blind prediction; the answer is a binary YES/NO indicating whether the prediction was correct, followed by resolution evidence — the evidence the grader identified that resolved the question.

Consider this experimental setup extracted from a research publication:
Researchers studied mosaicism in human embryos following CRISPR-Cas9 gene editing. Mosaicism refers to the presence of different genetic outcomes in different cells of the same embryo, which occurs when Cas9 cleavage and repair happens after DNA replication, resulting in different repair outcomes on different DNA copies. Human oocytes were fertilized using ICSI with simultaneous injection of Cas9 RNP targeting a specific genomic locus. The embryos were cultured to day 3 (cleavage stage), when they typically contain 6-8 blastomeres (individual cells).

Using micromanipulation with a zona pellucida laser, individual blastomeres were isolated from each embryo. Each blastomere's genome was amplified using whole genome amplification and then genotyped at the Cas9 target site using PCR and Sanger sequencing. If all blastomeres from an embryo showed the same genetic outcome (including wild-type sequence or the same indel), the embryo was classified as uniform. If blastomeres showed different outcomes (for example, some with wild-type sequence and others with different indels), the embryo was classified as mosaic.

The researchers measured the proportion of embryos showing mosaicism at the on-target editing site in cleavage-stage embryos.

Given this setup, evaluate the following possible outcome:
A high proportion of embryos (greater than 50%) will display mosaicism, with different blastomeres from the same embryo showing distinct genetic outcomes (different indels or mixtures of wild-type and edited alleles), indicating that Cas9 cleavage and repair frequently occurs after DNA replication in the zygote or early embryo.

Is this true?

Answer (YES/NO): YES